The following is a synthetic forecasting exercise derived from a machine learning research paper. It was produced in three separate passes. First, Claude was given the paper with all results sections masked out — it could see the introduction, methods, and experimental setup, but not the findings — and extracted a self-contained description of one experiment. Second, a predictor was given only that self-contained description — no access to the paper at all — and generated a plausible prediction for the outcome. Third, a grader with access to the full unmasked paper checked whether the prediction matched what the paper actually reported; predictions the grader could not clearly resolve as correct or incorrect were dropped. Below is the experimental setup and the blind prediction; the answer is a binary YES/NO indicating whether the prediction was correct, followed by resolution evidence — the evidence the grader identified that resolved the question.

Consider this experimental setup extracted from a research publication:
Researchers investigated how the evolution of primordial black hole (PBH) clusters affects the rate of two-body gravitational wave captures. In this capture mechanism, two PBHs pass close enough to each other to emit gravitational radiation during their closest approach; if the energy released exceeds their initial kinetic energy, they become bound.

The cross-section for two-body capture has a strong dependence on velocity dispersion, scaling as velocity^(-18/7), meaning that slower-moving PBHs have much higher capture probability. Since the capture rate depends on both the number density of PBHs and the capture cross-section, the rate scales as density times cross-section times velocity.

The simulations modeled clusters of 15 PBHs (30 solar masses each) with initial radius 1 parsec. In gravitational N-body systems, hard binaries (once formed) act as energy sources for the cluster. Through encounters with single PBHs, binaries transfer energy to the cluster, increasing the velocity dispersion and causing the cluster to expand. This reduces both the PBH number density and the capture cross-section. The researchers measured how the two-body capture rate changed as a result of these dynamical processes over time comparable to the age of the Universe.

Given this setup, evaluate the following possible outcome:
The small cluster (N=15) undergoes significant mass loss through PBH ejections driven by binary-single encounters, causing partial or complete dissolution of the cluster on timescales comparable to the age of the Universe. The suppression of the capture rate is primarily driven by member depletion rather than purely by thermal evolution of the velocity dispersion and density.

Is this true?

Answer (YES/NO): NO